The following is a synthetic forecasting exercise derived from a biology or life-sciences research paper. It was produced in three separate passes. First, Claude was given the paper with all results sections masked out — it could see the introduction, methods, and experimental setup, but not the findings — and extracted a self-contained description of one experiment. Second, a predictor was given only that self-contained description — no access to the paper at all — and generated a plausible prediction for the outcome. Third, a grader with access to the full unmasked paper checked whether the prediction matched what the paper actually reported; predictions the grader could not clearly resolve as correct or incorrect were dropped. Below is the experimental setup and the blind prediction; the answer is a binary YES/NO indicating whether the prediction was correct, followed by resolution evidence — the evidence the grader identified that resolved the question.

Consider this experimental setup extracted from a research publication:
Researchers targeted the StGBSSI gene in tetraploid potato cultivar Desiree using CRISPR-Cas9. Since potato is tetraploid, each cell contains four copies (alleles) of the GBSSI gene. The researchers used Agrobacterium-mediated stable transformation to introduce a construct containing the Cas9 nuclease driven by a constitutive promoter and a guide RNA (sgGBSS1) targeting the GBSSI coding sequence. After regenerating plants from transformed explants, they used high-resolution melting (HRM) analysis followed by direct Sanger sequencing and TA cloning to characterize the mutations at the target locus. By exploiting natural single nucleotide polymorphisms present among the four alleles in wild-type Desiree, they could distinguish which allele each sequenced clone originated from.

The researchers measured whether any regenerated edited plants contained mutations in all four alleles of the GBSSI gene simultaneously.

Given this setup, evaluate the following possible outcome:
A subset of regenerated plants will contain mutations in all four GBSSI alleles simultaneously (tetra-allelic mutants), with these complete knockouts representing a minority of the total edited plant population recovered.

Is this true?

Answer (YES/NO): YES